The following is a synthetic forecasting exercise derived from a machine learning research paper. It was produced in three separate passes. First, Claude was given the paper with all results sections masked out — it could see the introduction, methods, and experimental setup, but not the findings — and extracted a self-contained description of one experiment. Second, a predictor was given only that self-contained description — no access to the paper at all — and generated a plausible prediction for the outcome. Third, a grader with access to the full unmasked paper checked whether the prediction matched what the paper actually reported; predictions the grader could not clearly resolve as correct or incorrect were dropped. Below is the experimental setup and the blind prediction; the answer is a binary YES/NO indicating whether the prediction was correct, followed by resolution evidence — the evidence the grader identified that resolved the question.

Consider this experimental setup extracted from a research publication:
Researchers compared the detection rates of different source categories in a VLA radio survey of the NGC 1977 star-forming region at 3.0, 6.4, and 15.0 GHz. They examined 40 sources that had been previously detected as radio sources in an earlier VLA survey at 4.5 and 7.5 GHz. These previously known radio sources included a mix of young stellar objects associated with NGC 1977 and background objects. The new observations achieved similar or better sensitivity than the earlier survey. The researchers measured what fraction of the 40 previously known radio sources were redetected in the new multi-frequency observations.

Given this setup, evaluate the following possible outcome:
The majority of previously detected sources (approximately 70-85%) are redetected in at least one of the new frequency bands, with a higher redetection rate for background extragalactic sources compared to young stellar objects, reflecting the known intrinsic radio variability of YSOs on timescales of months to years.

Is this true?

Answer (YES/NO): NO